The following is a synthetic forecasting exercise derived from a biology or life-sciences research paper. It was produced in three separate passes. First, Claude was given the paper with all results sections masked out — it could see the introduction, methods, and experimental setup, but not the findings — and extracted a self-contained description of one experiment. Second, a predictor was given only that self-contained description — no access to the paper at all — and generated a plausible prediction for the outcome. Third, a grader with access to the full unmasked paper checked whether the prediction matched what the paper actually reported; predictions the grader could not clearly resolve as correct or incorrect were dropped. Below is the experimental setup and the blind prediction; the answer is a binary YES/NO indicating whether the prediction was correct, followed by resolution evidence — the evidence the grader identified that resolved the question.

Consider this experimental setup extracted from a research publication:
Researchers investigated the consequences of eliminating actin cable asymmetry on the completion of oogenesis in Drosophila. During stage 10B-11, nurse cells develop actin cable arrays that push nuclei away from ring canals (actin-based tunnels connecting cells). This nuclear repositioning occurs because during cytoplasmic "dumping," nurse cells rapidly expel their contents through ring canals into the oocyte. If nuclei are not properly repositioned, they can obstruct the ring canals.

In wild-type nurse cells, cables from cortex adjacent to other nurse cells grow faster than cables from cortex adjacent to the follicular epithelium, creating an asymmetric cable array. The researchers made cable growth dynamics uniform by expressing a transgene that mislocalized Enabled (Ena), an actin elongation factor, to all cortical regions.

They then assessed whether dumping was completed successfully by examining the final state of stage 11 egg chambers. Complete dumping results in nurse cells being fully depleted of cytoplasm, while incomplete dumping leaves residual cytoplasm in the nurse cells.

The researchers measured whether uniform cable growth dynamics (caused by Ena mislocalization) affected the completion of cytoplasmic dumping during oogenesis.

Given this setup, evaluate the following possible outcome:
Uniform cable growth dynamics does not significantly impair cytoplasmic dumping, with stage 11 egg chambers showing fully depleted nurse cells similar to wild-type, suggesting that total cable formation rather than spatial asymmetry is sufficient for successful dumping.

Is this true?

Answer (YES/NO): NO